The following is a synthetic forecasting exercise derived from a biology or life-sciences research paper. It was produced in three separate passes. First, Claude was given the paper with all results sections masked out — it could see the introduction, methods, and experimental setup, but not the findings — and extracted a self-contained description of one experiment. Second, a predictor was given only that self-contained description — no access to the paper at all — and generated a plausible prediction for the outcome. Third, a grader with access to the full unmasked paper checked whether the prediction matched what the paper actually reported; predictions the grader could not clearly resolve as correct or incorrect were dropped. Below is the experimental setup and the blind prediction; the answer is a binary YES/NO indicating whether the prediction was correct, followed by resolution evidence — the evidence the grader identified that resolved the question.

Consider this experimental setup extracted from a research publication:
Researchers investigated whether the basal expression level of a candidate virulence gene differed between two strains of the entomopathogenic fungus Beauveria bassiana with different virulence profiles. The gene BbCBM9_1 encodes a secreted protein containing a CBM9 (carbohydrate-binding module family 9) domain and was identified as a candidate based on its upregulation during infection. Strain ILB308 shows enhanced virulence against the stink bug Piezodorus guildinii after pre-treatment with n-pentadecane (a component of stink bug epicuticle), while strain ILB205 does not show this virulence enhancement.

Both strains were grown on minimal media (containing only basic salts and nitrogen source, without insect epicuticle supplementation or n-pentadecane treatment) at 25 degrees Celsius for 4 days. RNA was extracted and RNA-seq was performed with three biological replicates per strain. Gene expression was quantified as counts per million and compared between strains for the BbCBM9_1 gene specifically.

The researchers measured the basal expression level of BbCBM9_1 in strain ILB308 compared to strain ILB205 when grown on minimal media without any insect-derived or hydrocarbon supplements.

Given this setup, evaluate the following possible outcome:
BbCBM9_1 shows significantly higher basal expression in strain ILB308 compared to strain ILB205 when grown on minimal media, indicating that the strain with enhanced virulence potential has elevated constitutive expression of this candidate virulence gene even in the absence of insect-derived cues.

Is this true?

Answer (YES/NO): NO